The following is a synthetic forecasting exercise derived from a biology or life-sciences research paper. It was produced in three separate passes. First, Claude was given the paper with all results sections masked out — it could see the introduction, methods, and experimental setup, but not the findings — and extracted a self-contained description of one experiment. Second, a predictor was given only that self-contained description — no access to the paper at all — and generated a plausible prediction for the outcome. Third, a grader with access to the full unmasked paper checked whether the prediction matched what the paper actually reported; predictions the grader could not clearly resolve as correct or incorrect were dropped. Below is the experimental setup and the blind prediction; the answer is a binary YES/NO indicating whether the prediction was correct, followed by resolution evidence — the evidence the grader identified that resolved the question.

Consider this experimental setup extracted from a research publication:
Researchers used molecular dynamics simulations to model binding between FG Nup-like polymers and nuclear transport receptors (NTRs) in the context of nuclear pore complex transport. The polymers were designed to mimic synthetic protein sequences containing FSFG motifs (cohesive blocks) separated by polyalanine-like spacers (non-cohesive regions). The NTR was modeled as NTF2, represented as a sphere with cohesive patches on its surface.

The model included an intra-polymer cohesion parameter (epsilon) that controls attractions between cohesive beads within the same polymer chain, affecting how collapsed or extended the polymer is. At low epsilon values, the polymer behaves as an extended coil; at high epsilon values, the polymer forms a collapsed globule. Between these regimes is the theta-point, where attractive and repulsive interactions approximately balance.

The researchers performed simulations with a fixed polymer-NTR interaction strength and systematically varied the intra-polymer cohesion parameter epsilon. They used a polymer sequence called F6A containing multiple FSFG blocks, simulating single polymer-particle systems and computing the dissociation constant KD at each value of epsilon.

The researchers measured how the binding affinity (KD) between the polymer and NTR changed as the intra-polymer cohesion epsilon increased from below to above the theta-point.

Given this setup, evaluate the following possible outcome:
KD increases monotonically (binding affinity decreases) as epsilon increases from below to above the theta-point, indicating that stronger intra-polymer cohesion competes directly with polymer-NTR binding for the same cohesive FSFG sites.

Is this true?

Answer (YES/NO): NO